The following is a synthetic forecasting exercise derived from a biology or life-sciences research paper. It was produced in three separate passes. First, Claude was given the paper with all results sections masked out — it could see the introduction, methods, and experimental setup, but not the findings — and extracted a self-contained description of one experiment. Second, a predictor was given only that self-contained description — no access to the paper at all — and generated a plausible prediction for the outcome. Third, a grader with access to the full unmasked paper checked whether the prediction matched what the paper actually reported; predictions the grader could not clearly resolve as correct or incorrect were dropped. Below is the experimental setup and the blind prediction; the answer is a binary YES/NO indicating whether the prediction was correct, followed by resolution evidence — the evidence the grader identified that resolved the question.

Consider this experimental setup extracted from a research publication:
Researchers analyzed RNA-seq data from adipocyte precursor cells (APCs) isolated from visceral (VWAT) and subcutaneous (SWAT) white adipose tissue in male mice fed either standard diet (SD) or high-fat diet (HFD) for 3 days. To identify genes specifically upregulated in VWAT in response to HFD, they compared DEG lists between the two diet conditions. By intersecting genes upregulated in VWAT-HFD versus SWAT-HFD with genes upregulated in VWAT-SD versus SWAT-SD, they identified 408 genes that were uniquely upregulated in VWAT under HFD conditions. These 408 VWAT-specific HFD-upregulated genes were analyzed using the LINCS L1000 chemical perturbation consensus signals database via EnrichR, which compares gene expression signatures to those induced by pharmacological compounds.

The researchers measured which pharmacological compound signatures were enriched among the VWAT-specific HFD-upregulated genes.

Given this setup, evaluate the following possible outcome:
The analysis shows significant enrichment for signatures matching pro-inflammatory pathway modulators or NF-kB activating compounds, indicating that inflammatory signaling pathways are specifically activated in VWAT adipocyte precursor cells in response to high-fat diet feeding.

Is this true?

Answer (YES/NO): NO